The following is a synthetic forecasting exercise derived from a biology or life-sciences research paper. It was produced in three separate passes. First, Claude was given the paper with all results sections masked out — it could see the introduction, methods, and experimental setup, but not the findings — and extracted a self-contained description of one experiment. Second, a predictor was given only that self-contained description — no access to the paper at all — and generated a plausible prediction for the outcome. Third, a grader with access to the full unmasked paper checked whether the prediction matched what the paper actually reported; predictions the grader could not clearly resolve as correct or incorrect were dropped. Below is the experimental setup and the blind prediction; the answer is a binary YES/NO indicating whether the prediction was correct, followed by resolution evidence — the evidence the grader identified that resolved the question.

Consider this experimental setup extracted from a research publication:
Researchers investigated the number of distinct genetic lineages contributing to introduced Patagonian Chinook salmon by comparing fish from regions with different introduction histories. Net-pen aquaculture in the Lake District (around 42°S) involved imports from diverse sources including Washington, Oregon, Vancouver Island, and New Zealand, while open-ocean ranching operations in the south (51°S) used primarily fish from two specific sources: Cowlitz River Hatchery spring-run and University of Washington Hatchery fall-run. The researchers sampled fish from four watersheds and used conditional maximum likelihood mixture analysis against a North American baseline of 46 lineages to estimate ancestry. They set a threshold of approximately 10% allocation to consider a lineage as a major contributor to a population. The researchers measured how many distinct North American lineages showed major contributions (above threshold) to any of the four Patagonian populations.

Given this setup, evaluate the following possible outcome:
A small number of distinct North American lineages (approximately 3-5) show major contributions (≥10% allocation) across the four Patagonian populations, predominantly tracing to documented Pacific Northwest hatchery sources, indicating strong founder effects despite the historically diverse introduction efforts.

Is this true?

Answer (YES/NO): NO